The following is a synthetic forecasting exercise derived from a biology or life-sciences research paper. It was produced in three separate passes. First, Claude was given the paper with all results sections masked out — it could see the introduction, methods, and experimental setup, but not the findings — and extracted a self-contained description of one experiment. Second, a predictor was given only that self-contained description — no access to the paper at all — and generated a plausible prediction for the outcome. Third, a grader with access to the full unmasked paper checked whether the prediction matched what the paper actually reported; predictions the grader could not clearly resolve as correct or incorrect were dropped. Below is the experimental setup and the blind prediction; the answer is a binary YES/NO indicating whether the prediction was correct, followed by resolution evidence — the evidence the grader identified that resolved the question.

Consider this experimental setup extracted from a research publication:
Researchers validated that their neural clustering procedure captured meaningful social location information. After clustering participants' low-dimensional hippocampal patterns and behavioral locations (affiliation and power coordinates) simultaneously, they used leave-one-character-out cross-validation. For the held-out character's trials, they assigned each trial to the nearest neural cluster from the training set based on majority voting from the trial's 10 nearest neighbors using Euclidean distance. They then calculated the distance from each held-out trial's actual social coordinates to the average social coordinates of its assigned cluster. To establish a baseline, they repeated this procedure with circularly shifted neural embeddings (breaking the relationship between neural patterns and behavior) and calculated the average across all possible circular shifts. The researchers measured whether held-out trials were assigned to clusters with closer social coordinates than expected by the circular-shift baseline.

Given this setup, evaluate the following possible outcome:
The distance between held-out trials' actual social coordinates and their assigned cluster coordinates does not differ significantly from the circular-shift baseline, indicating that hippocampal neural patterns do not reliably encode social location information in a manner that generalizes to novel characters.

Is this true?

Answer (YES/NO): NO